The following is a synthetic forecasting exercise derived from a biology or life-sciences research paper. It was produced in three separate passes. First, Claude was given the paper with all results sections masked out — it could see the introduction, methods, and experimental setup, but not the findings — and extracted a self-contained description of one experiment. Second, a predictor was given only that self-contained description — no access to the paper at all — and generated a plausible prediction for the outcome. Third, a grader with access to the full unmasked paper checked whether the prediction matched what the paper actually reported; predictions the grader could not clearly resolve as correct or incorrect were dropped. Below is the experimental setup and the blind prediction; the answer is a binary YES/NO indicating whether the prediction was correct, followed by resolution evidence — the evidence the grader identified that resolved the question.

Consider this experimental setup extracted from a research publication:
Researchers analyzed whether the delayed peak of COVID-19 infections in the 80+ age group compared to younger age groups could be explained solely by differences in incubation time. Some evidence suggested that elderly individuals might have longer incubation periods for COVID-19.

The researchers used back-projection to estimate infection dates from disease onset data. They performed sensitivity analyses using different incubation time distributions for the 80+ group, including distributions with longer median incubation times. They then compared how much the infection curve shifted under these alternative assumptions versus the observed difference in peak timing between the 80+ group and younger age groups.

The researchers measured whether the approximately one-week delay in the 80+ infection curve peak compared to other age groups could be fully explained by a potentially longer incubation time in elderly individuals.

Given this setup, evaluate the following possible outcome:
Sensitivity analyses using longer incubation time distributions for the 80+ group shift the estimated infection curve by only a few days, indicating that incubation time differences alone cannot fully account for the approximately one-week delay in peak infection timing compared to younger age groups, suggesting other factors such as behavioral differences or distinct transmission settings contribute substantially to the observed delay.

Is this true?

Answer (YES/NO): YES